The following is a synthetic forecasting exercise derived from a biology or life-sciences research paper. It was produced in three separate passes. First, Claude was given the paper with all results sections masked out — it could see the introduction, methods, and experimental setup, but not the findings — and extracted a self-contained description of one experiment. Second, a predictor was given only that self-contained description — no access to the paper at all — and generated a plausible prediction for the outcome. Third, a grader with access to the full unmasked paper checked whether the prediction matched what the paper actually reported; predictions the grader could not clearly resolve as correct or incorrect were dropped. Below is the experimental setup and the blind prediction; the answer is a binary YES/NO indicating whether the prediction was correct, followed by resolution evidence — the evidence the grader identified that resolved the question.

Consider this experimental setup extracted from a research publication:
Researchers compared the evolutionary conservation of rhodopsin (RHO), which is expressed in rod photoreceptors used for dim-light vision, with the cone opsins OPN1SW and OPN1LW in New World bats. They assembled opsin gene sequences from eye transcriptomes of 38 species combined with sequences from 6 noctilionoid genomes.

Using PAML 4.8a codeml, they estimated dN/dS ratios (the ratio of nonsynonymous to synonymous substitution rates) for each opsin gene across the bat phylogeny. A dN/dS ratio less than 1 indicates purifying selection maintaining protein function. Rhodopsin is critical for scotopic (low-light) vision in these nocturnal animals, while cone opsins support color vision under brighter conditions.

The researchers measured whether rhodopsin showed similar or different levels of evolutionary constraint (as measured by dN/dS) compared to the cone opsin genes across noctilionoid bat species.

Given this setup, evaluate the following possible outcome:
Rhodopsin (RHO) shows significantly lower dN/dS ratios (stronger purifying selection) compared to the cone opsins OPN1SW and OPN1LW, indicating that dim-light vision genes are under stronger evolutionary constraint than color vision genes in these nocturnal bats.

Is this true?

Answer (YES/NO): NO